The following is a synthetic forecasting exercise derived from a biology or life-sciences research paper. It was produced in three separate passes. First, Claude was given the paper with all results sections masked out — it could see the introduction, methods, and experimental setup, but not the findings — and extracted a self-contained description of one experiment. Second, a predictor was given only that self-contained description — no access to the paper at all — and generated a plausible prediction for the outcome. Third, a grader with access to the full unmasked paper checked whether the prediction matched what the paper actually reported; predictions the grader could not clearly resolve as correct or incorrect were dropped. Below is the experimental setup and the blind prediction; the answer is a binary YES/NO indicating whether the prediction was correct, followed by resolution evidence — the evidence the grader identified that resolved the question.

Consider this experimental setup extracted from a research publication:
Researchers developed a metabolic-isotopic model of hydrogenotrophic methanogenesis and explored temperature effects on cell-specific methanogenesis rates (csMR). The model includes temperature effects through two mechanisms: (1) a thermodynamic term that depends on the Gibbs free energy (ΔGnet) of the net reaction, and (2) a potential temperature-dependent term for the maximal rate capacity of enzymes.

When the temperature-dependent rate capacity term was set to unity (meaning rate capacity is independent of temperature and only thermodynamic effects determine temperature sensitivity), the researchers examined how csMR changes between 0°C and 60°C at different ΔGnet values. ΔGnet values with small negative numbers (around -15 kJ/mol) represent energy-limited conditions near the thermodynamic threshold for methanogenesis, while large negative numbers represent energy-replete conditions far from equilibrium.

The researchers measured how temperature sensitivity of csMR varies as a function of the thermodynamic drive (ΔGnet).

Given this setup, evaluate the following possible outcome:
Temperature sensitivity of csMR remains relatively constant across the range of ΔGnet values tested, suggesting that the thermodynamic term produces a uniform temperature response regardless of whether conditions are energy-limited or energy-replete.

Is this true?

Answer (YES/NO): NO